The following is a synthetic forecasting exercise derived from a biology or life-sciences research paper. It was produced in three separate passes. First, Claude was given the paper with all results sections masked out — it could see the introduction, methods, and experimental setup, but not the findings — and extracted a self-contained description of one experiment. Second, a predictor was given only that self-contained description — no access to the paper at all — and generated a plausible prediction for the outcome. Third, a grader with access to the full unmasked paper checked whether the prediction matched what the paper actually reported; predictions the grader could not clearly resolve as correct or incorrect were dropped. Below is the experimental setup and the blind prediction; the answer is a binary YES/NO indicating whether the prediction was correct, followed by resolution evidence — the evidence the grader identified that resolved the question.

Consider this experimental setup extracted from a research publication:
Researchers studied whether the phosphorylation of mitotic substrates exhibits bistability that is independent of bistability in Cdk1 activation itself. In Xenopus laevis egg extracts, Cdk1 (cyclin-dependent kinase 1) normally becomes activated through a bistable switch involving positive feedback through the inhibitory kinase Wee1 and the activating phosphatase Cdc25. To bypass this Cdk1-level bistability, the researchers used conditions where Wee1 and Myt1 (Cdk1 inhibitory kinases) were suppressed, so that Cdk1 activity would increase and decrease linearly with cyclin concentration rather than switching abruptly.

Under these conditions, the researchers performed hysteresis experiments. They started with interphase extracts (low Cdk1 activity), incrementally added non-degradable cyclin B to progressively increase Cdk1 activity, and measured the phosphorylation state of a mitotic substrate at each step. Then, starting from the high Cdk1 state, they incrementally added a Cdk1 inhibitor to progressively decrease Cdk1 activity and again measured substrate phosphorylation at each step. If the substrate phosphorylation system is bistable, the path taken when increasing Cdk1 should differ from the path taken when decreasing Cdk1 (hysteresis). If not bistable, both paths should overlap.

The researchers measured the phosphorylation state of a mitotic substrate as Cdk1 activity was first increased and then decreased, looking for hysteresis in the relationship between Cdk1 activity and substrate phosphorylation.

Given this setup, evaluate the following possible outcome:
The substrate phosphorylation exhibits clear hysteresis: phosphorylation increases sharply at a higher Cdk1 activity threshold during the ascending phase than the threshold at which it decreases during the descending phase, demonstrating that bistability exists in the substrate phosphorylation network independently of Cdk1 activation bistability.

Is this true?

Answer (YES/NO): YES